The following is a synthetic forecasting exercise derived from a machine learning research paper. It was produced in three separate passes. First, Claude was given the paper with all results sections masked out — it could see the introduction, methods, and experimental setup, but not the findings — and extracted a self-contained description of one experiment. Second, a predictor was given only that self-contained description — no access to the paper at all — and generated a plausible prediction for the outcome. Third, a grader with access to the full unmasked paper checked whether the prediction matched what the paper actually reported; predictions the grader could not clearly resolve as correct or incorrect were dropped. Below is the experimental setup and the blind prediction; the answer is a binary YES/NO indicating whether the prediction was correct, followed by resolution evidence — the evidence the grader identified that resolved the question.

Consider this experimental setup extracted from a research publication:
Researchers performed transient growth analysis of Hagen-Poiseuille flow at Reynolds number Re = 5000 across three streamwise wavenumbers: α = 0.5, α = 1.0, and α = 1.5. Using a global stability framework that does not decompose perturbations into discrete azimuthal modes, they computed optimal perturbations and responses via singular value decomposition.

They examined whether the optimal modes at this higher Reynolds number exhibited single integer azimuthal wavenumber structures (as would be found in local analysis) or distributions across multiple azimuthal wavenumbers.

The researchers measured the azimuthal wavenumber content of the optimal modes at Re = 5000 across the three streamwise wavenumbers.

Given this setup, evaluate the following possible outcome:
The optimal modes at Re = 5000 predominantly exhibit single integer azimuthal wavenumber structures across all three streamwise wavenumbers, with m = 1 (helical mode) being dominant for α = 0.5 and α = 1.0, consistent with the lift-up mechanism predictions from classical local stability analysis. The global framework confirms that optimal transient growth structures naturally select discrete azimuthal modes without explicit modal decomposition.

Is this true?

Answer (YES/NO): NO